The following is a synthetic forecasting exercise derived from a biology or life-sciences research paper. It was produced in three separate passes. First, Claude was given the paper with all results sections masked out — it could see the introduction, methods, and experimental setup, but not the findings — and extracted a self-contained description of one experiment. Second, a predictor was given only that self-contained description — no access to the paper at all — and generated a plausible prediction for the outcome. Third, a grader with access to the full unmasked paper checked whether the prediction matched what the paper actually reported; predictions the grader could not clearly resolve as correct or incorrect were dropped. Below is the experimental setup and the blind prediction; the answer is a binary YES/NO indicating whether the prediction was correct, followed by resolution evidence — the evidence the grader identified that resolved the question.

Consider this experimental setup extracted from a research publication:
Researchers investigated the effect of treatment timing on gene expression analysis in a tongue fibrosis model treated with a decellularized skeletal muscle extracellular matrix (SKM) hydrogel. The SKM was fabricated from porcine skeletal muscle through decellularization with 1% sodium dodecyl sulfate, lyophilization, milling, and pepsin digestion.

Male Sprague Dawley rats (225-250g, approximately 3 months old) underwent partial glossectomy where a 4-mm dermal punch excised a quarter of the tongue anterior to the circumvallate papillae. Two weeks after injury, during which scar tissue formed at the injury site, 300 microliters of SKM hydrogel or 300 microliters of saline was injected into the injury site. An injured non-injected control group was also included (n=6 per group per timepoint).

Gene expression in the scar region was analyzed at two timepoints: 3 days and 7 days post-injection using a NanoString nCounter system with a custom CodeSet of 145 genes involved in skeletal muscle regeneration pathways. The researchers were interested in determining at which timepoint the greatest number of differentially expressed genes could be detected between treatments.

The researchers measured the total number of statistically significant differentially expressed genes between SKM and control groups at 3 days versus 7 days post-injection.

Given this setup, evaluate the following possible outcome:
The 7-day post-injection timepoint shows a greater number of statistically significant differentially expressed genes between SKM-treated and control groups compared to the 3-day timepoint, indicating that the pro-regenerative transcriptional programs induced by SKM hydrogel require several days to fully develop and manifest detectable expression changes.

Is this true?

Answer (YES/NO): YES